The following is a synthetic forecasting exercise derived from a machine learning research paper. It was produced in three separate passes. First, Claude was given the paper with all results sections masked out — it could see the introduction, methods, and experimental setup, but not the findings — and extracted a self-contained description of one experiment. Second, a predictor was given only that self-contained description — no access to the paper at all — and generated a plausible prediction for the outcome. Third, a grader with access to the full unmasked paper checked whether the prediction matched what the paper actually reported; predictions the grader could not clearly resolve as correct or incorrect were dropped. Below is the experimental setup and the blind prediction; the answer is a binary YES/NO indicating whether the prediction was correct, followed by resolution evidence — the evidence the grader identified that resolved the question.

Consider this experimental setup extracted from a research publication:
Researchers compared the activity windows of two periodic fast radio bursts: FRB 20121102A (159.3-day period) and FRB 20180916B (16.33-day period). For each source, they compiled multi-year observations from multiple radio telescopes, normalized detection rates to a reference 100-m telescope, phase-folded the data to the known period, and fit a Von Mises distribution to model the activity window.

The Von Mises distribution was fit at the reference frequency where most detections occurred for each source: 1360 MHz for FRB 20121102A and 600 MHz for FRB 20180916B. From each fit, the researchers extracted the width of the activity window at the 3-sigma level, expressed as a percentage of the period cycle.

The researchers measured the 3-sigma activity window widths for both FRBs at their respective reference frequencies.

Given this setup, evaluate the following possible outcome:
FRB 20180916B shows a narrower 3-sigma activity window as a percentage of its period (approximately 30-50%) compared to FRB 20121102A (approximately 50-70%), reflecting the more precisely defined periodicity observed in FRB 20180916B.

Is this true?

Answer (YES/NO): NO